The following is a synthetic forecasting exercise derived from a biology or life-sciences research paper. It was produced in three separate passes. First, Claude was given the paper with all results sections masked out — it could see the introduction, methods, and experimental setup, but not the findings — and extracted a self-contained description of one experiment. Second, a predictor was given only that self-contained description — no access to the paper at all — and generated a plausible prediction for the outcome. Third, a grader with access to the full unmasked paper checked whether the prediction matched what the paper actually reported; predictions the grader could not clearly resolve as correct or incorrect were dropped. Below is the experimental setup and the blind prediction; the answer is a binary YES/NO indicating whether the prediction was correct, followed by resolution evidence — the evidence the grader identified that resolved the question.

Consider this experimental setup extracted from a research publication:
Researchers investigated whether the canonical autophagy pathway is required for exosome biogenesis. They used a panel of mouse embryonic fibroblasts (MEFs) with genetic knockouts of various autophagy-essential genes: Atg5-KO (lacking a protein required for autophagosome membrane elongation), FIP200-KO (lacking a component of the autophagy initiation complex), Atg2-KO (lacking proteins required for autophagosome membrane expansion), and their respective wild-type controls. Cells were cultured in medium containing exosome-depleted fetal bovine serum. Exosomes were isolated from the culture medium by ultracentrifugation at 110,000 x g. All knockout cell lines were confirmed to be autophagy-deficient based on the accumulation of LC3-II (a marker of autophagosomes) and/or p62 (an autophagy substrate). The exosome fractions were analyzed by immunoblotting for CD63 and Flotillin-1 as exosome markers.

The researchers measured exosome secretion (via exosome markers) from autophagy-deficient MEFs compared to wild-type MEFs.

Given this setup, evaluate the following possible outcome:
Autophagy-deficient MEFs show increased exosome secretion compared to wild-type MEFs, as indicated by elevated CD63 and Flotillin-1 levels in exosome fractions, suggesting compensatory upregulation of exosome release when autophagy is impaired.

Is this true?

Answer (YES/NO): NO